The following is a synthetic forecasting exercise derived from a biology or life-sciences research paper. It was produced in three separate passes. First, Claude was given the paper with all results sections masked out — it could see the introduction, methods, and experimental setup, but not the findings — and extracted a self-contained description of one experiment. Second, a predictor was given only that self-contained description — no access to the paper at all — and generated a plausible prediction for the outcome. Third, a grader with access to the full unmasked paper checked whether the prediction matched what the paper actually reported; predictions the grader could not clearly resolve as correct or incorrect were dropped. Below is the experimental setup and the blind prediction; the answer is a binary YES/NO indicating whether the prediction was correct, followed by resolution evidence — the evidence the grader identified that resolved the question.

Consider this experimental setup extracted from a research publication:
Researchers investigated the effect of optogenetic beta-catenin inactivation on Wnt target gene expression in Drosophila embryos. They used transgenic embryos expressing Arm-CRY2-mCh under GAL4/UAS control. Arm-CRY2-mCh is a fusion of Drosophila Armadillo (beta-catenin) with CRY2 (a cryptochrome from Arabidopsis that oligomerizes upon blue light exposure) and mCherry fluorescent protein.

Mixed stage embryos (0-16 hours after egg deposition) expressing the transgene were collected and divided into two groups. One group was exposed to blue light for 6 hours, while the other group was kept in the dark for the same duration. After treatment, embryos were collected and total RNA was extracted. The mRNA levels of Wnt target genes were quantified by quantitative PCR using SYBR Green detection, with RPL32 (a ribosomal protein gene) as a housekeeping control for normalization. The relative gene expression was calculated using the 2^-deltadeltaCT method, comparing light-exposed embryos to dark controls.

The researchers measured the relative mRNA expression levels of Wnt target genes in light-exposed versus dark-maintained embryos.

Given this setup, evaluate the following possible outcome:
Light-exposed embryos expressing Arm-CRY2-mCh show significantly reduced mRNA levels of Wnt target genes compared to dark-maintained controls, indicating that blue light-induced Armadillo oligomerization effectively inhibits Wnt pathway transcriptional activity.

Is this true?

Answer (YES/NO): YES